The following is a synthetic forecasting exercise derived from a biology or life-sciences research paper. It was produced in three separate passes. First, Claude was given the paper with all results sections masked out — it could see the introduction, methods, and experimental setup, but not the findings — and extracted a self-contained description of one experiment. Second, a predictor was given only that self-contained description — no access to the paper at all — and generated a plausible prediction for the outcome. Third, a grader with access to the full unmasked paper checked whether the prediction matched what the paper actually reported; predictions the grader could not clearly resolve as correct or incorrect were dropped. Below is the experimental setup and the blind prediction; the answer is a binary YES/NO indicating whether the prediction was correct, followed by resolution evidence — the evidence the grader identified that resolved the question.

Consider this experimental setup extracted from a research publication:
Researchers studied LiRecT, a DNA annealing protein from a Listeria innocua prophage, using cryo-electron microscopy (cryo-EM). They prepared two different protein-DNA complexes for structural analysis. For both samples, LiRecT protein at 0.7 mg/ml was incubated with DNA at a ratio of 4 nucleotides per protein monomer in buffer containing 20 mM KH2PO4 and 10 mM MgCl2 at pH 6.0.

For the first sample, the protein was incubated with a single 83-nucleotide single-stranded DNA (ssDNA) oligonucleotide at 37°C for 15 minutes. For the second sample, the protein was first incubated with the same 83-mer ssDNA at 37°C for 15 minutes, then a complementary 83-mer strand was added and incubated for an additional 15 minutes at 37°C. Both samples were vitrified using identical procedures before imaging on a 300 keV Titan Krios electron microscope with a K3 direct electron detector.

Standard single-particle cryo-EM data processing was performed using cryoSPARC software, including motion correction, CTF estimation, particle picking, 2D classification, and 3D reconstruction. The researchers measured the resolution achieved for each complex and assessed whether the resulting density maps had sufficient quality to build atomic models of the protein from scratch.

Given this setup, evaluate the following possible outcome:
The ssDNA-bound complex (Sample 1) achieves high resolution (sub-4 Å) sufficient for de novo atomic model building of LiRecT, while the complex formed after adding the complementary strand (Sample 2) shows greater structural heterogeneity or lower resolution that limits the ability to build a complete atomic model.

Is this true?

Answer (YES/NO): NO